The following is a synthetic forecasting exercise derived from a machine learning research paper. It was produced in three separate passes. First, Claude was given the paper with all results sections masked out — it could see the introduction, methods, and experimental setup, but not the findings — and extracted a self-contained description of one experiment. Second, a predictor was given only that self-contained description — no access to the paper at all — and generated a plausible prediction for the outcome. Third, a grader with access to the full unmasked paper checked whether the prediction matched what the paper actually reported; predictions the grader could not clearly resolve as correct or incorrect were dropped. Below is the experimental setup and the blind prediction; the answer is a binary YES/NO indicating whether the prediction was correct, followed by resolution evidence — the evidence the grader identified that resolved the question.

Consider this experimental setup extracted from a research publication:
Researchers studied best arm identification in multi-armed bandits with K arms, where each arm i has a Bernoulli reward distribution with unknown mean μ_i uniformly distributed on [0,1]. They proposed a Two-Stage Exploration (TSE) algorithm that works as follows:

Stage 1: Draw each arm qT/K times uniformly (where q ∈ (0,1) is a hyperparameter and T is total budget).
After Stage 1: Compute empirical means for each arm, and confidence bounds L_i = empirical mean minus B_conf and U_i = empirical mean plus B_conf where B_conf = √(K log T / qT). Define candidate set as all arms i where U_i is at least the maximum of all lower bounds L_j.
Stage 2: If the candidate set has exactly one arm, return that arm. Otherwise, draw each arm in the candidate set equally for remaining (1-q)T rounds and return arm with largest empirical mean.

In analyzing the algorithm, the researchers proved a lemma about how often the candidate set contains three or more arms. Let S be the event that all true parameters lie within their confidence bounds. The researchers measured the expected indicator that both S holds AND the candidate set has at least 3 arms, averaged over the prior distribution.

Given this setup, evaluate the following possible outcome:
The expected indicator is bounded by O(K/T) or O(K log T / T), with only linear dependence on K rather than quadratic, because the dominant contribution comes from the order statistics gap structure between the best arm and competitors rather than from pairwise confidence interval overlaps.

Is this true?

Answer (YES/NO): NO